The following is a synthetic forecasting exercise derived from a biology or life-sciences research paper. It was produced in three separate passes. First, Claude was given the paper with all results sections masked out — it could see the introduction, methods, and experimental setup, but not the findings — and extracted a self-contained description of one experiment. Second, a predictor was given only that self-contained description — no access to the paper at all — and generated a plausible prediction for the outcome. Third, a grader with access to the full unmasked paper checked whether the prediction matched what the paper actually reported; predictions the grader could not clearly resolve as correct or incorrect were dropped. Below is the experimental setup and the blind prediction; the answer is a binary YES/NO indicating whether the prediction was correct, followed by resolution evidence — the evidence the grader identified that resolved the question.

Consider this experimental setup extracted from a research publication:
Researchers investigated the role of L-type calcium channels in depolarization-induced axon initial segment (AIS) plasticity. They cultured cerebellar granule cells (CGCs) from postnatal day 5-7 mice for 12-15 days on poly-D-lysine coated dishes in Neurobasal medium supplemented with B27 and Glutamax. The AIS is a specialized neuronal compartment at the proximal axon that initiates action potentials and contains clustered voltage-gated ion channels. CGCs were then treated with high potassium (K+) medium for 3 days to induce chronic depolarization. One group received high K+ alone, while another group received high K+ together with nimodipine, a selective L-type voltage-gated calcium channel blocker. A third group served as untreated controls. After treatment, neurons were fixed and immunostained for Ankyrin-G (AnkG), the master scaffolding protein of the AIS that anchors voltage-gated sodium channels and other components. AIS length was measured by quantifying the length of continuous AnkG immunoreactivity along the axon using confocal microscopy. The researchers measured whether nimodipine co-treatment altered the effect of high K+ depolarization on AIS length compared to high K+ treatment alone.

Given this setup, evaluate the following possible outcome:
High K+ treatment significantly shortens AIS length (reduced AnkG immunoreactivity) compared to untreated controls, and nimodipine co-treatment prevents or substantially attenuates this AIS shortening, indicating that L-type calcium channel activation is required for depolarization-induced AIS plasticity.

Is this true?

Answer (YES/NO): NO